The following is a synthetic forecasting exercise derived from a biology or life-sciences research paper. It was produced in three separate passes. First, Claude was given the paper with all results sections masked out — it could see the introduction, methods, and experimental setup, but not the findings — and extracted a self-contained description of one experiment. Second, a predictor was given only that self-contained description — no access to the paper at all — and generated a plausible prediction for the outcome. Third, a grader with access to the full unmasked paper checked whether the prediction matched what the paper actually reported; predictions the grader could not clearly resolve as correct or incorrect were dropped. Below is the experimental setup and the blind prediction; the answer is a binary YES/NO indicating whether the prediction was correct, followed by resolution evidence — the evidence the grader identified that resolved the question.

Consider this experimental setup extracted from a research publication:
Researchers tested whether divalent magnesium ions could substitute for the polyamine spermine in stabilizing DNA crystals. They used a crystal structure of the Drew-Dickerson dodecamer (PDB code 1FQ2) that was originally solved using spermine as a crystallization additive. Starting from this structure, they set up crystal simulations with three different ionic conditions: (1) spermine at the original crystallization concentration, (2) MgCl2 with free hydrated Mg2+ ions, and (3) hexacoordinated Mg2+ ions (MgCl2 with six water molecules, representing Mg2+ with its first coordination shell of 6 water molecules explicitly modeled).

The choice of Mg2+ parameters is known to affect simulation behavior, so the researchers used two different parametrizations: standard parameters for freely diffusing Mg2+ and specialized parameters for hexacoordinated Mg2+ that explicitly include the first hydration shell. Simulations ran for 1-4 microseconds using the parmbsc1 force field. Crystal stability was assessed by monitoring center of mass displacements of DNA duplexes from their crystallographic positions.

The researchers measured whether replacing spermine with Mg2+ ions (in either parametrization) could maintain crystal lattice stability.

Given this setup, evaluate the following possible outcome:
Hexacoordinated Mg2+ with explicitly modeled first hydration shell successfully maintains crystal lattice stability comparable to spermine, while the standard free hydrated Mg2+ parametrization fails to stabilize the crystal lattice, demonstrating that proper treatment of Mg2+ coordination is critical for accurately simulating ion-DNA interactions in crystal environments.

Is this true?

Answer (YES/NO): NO